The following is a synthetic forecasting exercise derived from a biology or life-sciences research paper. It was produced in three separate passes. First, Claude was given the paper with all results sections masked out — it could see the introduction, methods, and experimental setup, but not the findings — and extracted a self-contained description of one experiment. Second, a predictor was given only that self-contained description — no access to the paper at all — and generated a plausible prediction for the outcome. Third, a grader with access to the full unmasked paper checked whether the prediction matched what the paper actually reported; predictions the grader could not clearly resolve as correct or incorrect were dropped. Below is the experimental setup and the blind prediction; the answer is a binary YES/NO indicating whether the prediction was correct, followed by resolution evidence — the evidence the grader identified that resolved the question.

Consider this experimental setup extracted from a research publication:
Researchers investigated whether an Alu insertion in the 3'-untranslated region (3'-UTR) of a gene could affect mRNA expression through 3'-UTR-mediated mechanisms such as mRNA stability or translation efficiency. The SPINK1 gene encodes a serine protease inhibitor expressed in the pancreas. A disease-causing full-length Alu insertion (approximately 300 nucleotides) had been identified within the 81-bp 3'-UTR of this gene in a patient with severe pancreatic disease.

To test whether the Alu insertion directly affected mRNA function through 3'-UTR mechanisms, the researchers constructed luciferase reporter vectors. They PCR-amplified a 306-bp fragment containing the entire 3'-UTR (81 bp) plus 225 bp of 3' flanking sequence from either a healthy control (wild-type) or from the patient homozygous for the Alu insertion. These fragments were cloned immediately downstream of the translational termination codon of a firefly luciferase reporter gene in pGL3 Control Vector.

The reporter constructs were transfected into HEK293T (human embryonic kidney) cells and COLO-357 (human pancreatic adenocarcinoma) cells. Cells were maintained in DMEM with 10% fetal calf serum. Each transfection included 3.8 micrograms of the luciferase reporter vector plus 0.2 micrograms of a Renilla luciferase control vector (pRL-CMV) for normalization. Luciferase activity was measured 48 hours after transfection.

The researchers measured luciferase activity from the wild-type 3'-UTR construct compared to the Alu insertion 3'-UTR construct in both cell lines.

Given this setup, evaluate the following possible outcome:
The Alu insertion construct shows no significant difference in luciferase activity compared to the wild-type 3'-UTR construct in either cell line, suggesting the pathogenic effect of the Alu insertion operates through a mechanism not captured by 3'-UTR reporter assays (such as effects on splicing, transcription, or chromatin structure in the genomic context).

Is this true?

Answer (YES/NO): NO